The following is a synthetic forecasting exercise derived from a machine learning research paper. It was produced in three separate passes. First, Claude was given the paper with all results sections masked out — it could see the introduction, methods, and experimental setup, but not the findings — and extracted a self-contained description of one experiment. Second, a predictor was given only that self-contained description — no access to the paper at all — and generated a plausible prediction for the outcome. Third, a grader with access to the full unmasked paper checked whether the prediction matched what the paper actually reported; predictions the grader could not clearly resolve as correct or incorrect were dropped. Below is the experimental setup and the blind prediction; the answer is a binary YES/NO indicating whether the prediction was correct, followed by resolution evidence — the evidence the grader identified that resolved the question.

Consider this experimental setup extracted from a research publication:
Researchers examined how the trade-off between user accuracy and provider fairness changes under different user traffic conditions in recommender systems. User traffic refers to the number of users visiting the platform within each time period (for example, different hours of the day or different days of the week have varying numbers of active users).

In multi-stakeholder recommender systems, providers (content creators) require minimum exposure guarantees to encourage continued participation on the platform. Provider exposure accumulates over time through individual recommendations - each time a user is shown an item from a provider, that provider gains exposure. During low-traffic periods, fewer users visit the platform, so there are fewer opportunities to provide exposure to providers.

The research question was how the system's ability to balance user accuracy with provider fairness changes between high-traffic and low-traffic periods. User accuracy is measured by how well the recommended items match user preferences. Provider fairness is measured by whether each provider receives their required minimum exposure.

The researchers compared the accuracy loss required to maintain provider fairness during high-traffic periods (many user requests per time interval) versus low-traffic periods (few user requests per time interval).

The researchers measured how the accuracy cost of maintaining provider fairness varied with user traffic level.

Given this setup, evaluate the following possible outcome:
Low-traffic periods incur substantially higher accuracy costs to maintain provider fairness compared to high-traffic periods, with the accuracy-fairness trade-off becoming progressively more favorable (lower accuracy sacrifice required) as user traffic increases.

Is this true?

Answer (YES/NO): YES